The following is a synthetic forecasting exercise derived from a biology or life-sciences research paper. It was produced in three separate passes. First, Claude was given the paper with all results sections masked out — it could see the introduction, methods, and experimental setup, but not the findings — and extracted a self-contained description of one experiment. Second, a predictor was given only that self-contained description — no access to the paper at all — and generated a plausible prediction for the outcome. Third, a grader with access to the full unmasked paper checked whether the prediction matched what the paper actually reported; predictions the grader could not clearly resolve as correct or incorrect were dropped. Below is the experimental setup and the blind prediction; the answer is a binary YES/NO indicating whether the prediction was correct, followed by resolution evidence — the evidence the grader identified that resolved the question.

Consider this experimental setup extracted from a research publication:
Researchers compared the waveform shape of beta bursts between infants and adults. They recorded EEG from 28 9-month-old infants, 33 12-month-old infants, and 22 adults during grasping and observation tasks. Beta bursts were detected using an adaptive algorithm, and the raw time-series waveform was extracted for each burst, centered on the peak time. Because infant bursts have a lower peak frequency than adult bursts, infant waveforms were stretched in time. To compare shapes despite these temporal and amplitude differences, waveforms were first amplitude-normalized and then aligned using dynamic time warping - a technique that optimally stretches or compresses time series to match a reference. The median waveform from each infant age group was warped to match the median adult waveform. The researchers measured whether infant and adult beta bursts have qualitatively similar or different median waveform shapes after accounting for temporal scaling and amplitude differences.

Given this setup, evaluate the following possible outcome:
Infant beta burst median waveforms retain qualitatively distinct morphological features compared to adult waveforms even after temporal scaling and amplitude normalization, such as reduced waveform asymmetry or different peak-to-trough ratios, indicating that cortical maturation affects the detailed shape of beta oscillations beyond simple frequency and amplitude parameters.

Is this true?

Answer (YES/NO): NO